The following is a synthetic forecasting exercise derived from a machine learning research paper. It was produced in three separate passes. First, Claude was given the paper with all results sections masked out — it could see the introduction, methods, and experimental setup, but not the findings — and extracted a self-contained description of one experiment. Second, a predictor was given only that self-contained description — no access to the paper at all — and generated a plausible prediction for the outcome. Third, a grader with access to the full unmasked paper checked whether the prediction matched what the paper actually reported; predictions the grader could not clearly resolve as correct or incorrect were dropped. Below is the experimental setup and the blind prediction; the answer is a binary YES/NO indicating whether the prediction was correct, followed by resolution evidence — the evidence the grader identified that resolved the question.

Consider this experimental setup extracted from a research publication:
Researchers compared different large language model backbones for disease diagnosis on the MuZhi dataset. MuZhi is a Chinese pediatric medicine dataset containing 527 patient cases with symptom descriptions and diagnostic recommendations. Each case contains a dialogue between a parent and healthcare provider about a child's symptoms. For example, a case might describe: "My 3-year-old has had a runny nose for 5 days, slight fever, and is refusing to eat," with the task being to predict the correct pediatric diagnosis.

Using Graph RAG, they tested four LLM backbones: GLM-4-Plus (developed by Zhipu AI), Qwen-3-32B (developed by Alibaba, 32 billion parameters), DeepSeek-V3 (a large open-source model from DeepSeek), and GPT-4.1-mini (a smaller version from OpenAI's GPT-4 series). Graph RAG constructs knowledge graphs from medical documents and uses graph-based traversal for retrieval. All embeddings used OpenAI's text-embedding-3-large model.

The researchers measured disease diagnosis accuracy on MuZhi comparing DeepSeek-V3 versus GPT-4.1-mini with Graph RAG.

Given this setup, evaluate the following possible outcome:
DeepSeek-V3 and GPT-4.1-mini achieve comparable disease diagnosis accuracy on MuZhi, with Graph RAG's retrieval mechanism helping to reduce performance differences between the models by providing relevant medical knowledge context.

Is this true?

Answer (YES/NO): NO